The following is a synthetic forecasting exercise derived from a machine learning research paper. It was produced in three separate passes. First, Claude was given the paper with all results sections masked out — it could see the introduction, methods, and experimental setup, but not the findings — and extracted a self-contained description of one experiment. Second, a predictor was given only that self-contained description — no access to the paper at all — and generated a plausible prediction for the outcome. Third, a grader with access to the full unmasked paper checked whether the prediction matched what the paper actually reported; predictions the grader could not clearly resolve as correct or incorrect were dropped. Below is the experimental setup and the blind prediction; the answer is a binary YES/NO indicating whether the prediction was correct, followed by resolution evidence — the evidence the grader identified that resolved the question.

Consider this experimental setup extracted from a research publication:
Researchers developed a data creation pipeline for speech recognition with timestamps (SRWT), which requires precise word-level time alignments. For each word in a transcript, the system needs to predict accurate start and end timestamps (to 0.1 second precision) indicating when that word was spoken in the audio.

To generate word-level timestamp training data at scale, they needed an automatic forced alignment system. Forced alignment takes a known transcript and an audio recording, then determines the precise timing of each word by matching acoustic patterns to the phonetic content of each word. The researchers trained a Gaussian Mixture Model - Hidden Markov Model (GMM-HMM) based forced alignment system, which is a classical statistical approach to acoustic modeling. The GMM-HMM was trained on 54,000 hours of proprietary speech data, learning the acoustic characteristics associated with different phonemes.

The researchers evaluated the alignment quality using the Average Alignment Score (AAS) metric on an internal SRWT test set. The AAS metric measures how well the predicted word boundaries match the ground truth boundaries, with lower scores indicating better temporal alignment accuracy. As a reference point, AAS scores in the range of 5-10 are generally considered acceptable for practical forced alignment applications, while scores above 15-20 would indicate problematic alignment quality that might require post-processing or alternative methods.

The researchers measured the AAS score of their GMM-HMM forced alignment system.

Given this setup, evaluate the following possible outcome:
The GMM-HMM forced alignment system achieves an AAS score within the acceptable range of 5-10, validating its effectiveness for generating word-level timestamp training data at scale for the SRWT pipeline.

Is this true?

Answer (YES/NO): YES